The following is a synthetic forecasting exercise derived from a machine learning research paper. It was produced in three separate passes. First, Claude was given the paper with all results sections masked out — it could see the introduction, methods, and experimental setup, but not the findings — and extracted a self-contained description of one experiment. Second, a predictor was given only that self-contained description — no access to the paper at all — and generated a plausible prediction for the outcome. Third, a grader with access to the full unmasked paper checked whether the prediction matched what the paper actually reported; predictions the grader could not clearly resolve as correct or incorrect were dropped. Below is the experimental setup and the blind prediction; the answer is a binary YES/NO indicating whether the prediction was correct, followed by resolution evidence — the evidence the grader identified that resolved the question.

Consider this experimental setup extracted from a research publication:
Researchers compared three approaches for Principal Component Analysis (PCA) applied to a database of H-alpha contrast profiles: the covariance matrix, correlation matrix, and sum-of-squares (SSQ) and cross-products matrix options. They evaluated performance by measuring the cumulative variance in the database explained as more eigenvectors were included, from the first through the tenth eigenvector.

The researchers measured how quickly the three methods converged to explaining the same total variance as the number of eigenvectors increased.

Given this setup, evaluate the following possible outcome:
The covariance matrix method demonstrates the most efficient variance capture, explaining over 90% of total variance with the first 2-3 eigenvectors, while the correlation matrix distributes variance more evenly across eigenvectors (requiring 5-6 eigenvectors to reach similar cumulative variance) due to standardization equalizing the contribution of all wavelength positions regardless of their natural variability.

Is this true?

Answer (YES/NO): NO